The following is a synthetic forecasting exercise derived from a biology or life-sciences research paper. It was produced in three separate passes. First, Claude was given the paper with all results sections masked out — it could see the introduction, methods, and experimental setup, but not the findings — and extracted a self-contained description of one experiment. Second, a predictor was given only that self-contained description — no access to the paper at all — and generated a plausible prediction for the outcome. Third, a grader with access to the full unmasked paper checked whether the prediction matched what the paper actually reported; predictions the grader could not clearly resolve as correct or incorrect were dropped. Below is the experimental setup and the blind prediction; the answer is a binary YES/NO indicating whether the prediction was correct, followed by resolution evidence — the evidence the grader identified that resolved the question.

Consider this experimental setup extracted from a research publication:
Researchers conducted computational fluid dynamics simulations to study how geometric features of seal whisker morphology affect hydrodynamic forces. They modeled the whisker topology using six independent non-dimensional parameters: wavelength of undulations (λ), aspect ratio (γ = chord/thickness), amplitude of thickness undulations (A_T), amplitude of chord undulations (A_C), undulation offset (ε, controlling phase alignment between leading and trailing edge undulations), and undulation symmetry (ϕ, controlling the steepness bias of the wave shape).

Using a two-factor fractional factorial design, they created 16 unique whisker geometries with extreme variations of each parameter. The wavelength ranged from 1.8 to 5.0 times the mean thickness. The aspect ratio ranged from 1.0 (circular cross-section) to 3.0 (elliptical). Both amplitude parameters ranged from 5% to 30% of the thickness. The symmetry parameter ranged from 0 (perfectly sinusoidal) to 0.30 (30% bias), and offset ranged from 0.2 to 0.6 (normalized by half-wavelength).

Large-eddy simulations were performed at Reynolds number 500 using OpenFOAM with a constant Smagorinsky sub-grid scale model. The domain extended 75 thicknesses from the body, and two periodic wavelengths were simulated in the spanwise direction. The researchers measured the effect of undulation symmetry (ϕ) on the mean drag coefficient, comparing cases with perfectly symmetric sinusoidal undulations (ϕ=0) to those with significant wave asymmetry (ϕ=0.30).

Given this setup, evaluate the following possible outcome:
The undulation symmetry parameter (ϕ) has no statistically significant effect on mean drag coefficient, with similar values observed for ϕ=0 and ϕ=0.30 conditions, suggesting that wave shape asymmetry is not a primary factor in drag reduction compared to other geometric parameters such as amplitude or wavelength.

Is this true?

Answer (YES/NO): YES